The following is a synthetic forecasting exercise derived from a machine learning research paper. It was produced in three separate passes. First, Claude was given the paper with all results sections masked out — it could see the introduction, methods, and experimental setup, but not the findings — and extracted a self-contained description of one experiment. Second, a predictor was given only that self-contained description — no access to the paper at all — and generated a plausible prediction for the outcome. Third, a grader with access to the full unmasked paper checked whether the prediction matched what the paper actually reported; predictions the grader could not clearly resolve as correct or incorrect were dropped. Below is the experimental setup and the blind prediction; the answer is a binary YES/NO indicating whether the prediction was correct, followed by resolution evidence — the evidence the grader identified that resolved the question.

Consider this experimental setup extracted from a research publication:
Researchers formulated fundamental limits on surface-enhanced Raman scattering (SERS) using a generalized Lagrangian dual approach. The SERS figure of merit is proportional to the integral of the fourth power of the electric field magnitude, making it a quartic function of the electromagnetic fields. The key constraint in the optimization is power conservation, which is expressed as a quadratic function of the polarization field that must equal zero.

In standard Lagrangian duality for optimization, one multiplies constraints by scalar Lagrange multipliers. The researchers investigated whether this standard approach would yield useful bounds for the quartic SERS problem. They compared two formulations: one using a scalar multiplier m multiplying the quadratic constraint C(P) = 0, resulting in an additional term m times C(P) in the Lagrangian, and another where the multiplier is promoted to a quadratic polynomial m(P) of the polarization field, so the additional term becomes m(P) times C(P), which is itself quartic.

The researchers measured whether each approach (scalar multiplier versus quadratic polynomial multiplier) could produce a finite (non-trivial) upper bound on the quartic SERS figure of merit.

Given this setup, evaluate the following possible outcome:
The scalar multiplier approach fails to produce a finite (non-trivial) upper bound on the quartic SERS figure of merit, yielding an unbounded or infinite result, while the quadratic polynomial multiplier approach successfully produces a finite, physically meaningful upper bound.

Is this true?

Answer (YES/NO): YES